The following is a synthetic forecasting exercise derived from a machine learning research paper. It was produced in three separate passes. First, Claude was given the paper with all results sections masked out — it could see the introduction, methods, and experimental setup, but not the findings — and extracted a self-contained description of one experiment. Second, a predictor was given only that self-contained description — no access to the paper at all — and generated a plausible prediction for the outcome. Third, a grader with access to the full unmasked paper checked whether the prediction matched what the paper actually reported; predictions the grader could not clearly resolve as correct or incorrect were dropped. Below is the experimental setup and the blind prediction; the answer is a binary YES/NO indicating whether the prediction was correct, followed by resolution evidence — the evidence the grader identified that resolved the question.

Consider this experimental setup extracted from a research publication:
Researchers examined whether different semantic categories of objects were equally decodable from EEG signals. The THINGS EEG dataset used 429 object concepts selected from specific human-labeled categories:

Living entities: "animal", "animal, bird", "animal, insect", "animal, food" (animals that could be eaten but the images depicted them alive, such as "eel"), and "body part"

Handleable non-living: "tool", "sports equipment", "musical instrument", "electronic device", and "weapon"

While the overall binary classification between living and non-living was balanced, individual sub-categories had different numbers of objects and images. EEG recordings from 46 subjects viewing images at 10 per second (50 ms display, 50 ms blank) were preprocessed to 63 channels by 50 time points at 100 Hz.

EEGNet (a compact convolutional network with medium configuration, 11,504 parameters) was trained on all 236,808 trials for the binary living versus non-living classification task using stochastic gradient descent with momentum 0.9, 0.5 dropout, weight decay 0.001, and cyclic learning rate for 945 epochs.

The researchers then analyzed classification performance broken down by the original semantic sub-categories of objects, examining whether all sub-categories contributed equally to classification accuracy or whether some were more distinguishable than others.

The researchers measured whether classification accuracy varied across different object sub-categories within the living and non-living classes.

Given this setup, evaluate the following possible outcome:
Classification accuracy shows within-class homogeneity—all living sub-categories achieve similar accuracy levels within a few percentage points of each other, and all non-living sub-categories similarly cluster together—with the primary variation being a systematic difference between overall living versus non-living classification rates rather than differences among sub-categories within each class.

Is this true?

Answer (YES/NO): NO